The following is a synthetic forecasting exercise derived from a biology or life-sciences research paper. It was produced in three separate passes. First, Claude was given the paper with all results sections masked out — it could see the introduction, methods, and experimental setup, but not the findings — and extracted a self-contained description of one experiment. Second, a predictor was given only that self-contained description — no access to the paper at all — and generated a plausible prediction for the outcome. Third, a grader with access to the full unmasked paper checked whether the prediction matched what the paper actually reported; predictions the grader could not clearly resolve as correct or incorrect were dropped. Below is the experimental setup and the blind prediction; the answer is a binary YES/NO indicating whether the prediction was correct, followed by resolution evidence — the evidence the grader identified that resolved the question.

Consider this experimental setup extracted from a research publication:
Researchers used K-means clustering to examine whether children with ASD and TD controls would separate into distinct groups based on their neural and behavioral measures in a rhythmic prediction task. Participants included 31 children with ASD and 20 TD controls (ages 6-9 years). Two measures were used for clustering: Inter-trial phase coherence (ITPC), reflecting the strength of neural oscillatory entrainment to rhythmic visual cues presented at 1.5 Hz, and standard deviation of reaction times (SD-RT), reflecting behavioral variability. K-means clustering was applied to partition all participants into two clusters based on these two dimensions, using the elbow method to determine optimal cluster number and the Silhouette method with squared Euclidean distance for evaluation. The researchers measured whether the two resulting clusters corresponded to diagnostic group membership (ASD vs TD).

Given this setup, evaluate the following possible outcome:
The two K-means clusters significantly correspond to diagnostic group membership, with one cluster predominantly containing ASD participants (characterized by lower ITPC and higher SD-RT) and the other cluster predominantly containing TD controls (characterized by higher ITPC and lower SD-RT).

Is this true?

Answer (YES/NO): NO